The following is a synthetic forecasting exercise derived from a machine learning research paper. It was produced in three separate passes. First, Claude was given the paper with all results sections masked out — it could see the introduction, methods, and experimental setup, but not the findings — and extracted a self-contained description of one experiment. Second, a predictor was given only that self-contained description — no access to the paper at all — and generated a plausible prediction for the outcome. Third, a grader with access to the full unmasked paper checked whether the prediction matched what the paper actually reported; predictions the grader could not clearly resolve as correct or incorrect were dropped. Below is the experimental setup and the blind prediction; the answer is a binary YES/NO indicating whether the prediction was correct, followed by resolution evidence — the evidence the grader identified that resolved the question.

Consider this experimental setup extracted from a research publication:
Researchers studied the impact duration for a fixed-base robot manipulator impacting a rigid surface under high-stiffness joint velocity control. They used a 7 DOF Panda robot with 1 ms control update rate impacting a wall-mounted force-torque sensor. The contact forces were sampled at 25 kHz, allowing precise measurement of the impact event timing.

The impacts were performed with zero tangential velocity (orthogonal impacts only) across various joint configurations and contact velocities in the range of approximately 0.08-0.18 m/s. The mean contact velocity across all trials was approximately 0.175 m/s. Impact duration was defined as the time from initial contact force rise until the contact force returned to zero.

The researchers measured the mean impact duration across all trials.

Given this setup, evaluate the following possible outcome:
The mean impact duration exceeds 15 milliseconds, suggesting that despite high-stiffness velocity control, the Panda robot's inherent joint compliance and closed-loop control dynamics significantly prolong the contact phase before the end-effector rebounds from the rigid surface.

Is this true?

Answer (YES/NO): NO